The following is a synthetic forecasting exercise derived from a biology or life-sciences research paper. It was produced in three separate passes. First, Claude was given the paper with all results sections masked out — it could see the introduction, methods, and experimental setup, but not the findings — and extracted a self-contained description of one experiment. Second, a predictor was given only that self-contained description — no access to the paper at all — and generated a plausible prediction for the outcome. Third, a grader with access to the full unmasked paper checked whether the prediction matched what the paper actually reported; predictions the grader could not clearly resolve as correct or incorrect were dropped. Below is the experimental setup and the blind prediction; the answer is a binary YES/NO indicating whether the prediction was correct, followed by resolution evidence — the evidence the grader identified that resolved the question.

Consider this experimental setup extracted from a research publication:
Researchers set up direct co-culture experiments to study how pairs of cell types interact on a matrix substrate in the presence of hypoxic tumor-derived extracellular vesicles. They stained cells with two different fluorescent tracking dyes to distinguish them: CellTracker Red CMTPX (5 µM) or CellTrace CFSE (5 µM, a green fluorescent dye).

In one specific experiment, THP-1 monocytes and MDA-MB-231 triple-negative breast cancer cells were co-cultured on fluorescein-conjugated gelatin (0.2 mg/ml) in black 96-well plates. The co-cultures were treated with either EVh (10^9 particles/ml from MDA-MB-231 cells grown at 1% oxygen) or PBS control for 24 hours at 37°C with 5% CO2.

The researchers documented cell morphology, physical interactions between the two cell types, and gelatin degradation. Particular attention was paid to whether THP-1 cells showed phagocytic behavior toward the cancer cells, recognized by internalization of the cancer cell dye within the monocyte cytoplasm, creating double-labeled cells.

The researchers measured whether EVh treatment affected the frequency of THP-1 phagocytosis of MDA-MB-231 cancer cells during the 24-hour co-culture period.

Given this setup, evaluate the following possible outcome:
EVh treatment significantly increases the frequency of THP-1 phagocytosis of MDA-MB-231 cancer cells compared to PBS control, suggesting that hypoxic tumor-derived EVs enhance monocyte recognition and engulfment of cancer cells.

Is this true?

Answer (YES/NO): NO